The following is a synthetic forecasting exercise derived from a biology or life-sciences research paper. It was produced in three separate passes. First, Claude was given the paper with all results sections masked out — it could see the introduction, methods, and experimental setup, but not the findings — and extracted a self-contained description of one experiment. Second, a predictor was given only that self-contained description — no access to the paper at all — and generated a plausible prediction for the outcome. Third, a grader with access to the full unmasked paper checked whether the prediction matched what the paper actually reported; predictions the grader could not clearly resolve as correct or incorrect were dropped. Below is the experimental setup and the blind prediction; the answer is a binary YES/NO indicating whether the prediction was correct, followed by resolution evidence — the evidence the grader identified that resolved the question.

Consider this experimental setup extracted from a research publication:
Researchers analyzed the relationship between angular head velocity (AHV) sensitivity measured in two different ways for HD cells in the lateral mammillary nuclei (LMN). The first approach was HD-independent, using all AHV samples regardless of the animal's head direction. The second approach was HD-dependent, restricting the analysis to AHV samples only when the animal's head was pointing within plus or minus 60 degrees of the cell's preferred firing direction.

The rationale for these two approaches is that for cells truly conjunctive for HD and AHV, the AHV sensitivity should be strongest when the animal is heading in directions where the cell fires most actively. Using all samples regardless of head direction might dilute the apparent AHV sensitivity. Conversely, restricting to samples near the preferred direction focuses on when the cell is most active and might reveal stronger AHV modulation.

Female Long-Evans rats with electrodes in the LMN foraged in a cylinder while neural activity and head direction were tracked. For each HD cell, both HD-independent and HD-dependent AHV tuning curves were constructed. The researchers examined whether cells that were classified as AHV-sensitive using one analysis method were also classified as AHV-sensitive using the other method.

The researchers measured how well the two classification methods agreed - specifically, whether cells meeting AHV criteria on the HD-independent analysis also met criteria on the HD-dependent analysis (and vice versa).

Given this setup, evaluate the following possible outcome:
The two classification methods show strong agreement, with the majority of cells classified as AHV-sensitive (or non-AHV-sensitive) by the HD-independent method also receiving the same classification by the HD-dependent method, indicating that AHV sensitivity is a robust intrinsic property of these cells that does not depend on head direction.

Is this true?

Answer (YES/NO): YES